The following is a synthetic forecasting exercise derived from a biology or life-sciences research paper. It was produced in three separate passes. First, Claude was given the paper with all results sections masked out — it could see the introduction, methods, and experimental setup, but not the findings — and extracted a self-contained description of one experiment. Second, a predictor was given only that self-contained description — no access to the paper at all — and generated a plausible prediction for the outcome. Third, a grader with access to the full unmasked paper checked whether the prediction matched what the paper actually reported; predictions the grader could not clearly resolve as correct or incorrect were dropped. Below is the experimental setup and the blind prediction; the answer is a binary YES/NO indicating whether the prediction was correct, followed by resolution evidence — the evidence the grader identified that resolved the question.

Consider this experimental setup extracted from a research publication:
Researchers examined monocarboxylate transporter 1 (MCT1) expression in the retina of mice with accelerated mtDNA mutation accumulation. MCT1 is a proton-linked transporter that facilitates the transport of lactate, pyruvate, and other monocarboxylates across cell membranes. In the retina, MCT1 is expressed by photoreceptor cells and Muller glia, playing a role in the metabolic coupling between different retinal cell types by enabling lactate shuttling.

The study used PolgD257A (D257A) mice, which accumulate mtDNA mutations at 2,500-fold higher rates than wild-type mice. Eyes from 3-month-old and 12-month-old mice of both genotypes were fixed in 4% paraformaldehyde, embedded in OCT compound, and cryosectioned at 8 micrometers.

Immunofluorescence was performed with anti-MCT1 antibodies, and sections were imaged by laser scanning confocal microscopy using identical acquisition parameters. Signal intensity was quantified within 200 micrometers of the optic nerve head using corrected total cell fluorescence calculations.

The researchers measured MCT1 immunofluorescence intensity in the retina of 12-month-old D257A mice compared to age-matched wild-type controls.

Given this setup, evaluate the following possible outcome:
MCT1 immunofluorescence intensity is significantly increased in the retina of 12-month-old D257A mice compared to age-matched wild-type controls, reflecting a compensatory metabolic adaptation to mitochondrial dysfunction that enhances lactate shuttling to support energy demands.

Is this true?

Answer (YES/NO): NO